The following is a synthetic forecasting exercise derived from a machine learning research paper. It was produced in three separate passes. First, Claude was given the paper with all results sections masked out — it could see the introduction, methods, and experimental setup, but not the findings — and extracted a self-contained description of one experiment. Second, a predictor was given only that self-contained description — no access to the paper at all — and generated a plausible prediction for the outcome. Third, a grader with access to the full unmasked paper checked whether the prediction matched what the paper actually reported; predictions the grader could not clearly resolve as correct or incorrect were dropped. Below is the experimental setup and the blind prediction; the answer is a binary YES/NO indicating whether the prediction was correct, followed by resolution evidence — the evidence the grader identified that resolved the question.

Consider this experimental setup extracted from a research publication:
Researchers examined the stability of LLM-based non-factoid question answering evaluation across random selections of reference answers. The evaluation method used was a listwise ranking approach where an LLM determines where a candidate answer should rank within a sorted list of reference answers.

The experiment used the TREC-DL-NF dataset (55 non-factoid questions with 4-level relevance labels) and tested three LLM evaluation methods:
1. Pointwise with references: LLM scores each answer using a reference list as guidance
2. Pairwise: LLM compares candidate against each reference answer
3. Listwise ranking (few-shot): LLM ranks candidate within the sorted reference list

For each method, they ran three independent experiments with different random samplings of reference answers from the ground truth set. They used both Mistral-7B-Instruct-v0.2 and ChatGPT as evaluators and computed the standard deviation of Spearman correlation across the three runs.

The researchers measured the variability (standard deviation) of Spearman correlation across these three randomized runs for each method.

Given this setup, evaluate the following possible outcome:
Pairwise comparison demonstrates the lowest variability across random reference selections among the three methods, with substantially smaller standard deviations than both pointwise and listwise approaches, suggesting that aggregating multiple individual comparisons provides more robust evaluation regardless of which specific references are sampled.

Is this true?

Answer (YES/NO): NO